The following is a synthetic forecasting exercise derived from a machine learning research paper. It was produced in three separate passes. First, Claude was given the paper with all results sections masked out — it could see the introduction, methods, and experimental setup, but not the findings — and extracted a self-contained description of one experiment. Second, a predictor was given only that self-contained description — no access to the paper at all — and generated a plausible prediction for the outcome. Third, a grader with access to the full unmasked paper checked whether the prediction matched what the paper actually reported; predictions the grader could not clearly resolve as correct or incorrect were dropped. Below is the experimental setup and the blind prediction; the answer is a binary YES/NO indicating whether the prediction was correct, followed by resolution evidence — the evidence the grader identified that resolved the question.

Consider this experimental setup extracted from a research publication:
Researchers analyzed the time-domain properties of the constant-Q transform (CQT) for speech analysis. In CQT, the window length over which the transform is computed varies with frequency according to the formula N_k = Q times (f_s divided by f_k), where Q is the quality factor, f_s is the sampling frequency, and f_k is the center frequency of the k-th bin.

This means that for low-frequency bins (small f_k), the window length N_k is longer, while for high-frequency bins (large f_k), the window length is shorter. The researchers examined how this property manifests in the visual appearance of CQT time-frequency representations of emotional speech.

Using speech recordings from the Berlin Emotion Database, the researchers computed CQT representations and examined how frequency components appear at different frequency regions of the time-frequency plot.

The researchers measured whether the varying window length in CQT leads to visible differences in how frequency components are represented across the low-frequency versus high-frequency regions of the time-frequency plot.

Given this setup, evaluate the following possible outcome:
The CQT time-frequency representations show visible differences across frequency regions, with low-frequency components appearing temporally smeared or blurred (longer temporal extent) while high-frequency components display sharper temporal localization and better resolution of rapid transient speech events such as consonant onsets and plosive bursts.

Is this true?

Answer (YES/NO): NO